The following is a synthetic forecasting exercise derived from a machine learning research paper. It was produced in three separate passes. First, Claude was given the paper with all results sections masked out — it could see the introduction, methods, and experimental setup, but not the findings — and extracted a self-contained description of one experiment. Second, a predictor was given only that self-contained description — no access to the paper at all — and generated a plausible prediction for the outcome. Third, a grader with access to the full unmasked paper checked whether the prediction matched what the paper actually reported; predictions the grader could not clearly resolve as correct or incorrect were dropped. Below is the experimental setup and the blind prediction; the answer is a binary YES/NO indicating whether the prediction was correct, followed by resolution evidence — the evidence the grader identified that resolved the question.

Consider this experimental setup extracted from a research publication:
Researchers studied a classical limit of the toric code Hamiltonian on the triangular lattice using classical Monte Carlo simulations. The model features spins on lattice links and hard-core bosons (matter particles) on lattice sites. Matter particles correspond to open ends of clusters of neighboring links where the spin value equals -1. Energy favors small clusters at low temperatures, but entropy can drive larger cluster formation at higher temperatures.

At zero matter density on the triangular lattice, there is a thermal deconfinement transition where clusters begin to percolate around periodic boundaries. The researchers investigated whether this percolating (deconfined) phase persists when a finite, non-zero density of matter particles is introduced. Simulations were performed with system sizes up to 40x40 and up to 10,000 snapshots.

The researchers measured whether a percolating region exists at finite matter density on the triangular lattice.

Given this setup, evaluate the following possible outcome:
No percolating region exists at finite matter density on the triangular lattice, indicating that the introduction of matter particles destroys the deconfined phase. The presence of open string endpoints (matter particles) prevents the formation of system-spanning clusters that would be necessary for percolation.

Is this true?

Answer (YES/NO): NO